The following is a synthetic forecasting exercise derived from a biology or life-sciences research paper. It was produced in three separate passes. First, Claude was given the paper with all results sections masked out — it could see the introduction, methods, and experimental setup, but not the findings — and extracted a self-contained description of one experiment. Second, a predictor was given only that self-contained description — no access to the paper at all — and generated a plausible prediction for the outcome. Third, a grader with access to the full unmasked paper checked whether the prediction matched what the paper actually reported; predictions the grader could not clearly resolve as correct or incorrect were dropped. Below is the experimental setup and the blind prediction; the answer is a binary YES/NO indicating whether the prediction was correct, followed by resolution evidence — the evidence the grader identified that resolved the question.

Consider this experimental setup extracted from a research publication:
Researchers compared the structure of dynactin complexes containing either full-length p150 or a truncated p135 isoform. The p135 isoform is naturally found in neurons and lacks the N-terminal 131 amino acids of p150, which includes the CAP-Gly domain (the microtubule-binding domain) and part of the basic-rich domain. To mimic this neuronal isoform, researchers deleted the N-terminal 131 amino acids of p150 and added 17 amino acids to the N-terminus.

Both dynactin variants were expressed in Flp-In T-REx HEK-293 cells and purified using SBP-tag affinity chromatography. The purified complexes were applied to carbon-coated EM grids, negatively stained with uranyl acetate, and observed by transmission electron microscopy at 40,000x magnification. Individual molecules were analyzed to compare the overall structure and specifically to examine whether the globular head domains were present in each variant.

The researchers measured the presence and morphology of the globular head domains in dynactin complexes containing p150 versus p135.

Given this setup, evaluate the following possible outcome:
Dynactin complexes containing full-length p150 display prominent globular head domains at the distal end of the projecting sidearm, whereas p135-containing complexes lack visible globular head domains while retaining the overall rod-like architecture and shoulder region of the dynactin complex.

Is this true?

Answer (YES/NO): NO